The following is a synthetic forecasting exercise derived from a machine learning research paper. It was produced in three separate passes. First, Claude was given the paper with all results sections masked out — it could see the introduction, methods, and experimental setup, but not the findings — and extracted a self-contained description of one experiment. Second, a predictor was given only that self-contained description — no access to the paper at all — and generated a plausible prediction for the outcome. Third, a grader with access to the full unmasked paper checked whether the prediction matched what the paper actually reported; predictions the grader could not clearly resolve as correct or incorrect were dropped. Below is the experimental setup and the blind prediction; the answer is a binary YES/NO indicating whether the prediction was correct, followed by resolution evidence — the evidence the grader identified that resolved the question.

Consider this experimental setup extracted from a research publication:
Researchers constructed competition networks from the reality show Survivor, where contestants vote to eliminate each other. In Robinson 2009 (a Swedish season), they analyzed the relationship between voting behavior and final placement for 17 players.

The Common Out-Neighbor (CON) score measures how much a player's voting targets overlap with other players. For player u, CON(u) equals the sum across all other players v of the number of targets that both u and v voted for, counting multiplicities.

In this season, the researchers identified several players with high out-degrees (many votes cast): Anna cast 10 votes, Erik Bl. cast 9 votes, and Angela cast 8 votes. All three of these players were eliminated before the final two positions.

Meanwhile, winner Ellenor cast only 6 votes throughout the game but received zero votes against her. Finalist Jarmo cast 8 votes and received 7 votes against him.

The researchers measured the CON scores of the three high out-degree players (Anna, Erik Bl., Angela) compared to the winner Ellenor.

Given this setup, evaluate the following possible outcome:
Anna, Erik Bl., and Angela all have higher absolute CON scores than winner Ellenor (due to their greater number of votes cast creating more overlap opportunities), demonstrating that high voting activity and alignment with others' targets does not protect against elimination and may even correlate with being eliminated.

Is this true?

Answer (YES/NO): YES